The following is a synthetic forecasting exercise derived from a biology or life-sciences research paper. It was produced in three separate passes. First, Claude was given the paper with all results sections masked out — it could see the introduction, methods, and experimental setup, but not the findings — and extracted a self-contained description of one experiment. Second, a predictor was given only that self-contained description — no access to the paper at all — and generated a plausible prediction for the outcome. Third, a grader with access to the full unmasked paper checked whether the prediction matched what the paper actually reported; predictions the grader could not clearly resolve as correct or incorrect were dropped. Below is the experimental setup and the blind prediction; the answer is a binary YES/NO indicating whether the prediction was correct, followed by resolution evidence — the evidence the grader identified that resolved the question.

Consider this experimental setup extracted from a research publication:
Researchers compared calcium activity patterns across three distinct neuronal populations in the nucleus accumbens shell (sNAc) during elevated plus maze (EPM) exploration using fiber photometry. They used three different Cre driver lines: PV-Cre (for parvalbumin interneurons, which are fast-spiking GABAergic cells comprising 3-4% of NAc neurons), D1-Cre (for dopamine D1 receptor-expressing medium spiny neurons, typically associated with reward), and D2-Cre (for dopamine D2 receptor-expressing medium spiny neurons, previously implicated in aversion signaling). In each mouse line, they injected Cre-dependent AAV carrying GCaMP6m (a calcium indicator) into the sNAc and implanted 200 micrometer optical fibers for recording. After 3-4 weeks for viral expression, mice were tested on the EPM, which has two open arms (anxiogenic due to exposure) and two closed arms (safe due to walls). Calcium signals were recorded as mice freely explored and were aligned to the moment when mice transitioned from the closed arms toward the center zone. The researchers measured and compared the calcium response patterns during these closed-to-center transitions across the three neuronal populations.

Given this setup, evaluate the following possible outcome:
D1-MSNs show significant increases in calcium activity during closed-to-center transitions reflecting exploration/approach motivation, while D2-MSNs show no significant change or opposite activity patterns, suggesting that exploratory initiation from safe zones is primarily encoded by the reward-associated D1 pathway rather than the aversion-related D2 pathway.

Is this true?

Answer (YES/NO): NO